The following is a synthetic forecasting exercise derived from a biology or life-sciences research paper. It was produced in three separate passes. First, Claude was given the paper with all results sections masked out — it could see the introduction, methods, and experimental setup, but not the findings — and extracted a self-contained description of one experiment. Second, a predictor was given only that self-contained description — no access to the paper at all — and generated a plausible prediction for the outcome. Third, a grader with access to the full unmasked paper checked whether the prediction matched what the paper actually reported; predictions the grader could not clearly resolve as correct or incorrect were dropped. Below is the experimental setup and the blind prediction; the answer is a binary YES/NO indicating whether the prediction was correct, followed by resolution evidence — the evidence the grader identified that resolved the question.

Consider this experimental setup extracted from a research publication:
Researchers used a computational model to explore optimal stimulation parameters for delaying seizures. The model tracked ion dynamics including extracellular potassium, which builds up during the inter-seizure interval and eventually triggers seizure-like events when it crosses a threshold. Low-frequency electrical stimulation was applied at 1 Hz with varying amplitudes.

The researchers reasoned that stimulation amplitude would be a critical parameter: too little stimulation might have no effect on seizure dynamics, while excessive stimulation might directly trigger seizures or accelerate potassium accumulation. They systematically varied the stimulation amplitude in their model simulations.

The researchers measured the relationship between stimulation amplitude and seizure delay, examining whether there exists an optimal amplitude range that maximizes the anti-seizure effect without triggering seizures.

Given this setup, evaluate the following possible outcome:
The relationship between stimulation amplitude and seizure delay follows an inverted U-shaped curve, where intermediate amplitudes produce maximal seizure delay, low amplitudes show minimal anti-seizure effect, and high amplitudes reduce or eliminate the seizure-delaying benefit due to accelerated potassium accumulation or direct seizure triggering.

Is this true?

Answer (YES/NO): NO